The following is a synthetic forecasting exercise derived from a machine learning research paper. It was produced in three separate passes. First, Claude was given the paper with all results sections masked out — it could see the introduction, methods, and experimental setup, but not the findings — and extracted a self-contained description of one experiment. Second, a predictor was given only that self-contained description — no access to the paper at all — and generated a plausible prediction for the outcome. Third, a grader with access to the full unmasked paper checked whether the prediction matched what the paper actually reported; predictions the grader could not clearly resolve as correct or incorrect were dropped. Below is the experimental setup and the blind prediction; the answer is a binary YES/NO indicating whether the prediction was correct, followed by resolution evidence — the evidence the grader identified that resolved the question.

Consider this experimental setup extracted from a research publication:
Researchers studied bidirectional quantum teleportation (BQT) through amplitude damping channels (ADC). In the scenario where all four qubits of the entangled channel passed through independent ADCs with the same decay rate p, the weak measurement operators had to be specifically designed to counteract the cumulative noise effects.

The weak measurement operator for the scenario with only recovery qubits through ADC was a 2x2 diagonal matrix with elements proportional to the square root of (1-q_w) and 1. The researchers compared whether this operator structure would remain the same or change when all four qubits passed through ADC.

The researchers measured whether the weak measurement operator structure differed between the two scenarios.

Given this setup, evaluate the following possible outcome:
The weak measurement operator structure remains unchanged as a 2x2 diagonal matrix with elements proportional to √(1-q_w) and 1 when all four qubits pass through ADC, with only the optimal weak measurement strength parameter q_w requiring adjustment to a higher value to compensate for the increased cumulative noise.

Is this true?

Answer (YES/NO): NO